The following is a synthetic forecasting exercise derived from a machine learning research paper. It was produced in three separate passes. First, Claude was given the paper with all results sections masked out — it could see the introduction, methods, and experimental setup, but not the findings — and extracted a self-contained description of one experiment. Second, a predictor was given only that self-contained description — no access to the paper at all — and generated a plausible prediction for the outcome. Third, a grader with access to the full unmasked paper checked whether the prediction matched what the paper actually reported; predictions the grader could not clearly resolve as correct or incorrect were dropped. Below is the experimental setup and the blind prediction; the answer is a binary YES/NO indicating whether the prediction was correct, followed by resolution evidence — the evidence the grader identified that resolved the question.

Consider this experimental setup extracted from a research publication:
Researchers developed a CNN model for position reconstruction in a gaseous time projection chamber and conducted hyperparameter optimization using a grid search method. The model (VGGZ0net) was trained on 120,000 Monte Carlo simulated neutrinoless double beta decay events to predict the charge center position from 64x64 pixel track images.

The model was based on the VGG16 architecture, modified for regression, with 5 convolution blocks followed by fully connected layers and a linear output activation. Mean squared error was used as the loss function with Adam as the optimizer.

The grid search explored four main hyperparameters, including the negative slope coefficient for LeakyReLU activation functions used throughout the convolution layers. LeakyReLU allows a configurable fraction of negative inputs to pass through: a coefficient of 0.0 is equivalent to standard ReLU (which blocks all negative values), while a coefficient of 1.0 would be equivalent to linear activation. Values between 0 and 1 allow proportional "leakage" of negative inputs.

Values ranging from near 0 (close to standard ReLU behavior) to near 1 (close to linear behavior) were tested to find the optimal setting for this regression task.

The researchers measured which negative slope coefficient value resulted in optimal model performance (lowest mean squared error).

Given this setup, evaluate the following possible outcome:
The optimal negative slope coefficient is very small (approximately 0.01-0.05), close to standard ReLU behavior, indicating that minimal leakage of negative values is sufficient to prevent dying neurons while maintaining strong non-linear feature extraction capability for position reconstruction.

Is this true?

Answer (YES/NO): NO